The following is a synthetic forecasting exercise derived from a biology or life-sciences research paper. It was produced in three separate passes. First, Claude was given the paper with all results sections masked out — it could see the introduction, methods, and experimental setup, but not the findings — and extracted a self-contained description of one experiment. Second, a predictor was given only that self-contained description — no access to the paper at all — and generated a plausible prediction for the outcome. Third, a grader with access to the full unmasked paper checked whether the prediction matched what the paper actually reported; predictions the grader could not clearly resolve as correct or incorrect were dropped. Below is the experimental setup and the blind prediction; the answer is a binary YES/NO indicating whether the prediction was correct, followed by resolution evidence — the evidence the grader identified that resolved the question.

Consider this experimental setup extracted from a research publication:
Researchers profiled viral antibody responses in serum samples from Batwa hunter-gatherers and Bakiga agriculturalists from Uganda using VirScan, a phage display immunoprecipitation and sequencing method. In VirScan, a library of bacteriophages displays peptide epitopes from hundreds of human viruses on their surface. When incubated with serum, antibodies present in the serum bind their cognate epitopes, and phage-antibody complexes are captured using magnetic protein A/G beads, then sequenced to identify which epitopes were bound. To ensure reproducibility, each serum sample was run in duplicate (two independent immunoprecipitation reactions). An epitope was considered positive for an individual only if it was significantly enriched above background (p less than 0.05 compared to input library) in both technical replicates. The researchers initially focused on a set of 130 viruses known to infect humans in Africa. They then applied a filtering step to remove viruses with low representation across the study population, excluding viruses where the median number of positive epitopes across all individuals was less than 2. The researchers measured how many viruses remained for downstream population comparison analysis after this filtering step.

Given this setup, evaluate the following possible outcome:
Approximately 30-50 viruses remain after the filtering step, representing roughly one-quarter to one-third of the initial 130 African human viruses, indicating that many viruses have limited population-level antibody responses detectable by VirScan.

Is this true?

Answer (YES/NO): NO